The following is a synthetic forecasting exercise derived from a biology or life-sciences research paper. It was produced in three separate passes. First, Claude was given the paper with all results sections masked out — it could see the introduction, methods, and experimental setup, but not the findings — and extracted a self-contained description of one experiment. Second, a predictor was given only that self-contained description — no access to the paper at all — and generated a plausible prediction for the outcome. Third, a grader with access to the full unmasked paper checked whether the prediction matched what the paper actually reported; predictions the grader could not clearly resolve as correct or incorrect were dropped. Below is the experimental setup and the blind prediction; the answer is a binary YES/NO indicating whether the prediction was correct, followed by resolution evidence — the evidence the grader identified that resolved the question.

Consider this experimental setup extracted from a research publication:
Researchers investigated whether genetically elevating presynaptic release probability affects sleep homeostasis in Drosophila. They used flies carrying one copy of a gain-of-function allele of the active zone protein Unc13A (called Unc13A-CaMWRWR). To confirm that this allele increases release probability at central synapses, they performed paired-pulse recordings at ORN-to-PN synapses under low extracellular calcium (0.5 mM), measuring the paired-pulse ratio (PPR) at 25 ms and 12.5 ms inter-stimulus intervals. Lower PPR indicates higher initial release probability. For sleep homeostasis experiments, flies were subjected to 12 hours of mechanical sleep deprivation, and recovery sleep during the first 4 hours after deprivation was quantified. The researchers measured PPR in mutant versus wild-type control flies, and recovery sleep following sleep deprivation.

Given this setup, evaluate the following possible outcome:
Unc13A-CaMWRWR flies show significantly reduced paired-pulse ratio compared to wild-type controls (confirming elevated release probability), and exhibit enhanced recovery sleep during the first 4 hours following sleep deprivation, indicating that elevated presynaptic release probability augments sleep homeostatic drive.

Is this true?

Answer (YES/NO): NO